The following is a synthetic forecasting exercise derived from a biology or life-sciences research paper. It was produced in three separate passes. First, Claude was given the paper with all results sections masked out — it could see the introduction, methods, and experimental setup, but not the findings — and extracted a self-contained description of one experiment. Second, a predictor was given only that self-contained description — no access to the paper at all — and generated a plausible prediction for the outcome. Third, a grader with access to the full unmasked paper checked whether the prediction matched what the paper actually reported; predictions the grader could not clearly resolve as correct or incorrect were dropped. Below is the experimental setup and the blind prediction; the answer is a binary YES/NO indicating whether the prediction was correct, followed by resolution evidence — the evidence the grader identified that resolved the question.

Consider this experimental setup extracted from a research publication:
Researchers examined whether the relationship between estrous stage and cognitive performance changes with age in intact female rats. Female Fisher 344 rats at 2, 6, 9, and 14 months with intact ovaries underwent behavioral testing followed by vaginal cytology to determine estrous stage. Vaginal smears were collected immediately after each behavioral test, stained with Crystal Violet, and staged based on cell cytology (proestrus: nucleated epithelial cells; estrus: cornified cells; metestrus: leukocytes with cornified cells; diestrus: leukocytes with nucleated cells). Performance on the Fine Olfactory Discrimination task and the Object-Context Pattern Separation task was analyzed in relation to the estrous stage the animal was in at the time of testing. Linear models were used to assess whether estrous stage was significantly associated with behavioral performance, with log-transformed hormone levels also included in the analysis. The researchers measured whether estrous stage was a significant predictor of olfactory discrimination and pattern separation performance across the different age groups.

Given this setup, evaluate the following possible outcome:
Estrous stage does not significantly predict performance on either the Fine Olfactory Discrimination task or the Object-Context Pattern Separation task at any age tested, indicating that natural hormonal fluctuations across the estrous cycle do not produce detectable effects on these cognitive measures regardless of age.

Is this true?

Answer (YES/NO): YES